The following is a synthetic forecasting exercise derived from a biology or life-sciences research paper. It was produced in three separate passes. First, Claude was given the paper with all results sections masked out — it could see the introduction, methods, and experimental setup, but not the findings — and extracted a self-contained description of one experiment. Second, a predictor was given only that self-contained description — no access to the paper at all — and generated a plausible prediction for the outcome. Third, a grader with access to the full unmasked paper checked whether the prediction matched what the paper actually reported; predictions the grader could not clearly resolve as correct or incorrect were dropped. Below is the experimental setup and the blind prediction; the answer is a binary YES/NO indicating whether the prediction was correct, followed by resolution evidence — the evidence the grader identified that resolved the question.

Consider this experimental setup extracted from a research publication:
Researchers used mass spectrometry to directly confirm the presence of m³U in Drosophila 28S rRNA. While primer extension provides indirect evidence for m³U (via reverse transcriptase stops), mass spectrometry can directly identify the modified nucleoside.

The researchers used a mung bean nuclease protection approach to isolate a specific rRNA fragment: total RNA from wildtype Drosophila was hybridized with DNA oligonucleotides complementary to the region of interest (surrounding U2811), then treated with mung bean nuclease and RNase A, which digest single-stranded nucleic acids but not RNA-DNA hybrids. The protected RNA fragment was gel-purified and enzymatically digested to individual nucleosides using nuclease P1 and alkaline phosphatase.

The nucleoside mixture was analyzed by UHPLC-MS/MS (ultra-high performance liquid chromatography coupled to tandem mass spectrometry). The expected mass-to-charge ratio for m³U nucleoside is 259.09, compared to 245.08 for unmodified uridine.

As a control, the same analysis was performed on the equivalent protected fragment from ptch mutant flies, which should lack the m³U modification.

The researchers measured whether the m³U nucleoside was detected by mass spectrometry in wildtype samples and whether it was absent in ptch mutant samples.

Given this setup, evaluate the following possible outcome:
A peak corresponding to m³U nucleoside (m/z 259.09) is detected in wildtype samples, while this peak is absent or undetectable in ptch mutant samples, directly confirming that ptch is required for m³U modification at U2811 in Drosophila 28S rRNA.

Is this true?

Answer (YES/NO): YES